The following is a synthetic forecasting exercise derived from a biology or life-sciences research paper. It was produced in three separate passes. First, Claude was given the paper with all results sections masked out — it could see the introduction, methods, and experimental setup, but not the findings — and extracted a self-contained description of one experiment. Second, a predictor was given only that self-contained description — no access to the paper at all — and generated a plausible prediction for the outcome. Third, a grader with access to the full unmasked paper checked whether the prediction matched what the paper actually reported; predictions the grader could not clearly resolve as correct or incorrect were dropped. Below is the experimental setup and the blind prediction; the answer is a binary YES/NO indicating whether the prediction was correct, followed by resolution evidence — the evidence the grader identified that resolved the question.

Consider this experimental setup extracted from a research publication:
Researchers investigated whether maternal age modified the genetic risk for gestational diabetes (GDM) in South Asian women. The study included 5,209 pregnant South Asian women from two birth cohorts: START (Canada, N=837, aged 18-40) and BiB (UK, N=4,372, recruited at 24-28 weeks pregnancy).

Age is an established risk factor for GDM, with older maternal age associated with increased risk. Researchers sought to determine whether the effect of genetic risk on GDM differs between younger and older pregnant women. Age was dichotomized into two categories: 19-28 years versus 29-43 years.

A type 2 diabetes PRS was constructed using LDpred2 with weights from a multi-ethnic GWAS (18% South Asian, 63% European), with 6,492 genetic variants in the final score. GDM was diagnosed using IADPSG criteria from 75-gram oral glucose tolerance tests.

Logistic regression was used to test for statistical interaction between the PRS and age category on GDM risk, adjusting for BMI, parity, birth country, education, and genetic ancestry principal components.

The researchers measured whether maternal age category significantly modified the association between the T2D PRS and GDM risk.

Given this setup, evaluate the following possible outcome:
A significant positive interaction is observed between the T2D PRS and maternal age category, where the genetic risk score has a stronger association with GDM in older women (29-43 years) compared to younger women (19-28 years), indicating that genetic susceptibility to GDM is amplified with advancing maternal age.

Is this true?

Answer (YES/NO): NO